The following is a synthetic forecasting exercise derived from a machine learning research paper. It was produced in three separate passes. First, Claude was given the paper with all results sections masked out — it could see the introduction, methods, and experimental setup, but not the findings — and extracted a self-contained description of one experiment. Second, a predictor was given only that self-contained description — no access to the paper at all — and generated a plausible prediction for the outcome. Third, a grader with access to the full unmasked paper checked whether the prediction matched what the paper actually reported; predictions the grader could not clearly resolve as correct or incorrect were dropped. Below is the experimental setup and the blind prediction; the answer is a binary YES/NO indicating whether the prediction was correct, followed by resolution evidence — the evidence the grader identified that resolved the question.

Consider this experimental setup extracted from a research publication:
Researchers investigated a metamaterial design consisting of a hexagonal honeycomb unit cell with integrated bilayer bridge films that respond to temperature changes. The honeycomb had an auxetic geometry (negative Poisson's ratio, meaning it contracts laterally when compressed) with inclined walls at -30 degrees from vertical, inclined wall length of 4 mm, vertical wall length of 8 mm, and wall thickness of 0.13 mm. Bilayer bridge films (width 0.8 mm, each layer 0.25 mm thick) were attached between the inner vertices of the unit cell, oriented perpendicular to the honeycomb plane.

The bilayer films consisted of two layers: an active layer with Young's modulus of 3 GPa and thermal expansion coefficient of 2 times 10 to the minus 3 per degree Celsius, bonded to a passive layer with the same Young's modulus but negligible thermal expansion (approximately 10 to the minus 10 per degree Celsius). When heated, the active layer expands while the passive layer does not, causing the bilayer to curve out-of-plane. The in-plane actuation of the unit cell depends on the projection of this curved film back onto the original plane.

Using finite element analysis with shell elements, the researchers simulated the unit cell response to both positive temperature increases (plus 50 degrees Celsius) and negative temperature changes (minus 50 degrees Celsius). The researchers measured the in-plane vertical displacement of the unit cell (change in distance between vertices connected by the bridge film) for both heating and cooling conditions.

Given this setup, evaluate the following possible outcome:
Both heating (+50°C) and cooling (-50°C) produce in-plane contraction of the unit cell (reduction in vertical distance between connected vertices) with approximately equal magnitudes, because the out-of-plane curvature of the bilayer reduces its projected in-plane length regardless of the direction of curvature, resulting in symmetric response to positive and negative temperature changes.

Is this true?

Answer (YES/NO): NO